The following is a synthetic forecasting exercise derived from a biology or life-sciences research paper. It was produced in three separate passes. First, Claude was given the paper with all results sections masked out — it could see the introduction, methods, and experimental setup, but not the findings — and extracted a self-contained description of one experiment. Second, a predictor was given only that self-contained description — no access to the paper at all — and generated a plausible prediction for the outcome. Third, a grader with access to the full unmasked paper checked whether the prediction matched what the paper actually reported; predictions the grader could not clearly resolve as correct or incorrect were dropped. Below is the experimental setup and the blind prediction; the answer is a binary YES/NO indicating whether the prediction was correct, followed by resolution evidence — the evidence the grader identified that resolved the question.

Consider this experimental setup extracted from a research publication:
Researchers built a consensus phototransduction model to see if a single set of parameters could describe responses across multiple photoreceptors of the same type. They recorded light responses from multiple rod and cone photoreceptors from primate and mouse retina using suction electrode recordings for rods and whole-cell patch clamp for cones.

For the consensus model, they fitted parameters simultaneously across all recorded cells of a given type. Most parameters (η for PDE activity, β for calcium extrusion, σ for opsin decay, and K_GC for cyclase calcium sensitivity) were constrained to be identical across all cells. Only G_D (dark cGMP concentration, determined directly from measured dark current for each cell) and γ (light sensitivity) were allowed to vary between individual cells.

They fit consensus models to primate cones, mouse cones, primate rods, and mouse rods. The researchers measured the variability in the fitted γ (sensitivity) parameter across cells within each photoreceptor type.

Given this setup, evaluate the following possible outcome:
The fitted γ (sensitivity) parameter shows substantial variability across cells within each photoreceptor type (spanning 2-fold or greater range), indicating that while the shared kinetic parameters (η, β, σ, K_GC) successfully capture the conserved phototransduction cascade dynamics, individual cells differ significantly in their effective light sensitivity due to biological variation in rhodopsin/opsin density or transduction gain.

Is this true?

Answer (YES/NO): NO